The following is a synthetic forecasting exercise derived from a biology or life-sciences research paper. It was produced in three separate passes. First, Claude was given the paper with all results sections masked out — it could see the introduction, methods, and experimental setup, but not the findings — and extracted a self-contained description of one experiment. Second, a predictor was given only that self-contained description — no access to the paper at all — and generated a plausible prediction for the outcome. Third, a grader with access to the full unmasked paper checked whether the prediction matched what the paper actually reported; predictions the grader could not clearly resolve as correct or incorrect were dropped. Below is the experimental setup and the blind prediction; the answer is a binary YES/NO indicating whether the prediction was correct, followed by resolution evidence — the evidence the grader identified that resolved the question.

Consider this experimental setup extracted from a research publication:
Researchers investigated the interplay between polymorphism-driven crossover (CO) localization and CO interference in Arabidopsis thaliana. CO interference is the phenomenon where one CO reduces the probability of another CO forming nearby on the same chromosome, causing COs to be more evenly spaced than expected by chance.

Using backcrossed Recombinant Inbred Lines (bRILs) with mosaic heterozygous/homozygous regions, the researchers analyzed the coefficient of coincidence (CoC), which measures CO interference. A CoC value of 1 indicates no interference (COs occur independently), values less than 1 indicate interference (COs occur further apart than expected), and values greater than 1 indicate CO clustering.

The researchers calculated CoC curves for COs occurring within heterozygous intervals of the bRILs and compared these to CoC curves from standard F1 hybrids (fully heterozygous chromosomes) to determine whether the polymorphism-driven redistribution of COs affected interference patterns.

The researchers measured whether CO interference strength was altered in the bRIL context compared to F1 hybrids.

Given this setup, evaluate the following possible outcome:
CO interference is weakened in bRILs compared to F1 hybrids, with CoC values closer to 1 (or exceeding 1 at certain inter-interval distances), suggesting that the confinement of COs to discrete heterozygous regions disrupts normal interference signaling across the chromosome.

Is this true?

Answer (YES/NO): NO